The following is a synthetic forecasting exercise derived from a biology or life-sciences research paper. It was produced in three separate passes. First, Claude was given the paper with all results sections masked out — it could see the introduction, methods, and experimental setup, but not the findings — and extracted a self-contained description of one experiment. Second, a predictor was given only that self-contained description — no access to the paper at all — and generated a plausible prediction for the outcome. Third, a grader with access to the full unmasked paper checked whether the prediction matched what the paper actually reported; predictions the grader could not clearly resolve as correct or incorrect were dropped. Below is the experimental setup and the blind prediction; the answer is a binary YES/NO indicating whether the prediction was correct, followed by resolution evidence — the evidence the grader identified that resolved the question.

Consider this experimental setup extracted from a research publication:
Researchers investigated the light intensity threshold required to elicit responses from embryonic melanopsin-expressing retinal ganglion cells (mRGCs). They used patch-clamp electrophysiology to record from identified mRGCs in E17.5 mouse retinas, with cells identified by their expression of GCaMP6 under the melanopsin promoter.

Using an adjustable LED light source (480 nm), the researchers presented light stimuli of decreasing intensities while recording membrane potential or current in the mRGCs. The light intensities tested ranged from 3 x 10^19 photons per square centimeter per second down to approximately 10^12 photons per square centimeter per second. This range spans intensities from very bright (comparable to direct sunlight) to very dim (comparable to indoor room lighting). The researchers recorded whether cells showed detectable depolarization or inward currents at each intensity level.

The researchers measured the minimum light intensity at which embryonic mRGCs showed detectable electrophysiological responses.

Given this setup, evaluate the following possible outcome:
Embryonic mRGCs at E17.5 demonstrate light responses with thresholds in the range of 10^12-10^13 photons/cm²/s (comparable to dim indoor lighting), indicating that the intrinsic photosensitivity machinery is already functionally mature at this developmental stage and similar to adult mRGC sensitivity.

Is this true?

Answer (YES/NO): YES